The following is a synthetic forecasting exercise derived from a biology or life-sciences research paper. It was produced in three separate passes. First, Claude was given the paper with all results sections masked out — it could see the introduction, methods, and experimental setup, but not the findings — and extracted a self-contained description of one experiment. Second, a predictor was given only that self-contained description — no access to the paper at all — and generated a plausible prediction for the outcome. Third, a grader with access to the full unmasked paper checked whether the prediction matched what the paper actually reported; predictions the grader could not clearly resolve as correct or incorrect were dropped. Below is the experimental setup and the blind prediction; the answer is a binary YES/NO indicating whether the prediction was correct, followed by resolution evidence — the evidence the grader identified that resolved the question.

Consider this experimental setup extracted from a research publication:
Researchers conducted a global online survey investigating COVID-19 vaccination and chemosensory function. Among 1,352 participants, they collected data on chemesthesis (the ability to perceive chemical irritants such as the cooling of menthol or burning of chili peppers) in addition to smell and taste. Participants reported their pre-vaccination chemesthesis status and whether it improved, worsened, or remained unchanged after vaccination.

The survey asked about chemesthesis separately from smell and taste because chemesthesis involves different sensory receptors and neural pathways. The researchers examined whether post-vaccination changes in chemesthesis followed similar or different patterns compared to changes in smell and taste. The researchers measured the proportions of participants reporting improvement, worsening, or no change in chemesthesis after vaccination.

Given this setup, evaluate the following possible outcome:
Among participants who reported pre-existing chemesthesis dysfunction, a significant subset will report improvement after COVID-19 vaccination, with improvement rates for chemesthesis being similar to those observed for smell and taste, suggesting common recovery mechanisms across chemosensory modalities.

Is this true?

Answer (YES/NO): NO